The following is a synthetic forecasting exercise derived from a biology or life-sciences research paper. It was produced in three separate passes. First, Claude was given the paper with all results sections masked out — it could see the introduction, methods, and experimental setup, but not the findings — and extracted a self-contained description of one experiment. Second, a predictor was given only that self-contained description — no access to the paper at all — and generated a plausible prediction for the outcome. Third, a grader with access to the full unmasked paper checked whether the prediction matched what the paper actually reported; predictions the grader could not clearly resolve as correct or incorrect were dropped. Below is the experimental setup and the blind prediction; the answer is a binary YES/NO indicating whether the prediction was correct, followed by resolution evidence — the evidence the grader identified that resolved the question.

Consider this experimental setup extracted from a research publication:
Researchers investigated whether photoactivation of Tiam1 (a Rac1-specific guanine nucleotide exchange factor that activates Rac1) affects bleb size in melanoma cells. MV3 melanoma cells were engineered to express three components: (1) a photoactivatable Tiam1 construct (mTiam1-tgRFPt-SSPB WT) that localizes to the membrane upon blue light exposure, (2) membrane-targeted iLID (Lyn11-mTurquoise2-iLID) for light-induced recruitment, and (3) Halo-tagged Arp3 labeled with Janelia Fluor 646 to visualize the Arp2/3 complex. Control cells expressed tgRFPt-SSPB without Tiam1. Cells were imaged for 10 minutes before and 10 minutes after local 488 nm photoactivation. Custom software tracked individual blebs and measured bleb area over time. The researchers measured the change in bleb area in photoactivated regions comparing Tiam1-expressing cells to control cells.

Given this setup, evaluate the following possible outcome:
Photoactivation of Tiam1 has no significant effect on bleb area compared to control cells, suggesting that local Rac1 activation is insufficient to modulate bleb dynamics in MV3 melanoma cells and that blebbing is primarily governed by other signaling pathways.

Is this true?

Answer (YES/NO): NO